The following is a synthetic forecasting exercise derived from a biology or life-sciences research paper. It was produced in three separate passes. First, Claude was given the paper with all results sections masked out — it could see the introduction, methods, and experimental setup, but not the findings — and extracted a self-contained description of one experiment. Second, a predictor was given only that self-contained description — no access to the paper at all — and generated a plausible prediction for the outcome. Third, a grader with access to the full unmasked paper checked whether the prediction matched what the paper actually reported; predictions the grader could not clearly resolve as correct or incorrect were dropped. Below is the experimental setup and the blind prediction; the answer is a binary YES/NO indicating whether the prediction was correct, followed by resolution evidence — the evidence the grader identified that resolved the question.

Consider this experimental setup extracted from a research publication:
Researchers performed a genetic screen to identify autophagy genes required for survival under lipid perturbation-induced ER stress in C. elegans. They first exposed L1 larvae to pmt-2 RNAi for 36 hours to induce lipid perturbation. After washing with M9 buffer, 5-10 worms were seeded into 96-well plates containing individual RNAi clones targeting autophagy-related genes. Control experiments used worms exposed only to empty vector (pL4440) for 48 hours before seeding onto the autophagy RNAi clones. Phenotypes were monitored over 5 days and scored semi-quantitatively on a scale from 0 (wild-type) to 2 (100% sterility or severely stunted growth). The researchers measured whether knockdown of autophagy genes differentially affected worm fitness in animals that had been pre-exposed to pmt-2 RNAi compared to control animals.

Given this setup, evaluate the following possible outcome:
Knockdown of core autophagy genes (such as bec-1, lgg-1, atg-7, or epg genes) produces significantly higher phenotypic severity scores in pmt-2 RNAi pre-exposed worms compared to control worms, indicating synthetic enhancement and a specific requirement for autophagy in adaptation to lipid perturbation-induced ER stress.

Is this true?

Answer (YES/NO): YES